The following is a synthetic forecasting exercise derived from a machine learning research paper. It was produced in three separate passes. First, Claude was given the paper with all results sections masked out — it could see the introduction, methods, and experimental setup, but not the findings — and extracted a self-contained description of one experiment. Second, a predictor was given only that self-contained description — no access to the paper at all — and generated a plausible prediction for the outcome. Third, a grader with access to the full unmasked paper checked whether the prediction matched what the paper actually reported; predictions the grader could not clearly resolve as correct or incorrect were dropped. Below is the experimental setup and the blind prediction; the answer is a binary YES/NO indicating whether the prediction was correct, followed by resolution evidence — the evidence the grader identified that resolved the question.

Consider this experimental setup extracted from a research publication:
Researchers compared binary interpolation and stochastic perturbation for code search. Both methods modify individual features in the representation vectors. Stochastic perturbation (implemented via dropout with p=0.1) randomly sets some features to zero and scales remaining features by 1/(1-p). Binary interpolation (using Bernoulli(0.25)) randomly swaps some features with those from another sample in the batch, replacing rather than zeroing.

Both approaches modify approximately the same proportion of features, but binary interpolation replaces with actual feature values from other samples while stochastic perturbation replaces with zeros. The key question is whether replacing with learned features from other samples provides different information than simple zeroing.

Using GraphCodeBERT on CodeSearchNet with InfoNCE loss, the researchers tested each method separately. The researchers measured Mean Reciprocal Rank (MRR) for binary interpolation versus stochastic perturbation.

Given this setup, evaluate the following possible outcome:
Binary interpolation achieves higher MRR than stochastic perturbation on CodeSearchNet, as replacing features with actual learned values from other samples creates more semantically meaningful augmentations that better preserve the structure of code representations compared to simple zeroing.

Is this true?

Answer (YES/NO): YES